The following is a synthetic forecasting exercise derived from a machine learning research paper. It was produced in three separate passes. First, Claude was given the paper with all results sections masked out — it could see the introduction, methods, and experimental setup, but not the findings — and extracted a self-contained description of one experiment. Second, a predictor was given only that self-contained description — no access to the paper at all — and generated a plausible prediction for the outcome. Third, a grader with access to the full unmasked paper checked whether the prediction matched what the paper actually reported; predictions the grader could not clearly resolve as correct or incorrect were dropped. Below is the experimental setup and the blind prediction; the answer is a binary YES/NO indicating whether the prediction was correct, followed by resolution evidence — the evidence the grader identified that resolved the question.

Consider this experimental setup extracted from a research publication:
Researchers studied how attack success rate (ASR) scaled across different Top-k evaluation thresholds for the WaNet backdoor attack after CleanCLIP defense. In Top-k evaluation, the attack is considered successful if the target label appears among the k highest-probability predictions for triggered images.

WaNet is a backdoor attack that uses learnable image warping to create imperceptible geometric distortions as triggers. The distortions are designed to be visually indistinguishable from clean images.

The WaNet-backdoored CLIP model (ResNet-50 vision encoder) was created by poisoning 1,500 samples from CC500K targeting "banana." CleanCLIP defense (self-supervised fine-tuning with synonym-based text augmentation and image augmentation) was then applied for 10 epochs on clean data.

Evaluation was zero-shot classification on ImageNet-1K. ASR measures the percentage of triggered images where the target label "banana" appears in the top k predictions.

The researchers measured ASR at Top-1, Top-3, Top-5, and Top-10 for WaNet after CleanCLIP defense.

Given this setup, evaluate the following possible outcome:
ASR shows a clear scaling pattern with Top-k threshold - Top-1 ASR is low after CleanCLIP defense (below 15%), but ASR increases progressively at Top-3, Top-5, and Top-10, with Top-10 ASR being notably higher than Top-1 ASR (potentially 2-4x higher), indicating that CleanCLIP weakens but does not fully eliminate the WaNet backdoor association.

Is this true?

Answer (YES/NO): NO